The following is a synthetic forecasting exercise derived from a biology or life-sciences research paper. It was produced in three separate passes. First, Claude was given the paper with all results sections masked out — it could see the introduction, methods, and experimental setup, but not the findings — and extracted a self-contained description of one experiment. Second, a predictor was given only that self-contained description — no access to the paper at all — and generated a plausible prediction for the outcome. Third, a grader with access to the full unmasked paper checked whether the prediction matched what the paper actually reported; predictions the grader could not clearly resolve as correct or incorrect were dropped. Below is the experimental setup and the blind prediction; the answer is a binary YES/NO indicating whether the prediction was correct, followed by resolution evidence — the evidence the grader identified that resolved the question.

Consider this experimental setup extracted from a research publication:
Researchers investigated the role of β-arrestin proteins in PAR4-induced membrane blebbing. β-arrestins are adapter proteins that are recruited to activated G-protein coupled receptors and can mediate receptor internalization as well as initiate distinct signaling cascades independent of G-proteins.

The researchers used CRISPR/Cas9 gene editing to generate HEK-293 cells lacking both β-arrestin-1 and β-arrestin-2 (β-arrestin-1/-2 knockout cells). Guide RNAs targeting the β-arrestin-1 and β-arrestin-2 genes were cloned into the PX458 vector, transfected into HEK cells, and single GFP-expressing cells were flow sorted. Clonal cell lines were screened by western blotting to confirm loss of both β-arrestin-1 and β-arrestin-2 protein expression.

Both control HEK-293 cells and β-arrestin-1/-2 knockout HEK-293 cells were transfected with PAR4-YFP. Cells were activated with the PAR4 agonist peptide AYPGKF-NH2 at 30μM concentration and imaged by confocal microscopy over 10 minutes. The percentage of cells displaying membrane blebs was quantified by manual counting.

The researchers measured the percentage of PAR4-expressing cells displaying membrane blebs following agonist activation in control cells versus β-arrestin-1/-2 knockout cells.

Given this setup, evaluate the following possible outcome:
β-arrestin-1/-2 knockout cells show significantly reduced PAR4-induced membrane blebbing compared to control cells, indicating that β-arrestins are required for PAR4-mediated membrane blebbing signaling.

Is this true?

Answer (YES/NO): YES